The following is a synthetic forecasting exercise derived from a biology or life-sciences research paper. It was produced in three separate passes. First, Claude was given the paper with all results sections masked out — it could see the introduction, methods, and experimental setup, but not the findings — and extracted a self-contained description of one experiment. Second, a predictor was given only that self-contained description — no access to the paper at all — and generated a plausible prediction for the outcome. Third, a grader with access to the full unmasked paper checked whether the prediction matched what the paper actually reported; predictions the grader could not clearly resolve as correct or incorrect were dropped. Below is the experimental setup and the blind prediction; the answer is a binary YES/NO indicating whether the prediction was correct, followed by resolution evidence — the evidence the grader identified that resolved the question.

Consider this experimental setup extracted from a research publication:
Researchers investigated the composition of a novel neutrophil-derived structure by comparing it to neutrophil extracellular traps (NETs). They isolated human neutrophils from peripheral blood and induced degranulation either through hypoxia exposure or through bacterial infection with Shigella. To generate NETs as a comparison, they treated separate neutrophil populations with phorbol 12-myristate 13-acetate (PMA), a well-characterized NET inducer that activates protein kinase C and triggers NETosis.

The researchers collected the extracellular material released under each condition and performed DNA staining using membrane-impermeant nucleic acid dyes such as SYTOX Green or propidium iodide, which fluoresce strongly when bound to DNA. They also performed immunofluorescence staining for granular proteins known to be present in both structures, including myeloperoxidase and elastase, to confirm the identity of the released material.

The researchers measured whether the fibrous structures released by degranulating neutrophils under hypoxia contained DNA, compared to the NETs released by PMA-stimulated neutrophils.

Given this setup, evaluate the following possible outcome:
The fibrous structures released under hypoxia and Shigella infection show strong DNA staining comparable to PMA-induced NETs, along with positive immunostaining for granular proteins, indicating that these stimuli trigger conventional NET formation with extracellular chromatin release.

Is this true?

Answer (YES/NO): NO